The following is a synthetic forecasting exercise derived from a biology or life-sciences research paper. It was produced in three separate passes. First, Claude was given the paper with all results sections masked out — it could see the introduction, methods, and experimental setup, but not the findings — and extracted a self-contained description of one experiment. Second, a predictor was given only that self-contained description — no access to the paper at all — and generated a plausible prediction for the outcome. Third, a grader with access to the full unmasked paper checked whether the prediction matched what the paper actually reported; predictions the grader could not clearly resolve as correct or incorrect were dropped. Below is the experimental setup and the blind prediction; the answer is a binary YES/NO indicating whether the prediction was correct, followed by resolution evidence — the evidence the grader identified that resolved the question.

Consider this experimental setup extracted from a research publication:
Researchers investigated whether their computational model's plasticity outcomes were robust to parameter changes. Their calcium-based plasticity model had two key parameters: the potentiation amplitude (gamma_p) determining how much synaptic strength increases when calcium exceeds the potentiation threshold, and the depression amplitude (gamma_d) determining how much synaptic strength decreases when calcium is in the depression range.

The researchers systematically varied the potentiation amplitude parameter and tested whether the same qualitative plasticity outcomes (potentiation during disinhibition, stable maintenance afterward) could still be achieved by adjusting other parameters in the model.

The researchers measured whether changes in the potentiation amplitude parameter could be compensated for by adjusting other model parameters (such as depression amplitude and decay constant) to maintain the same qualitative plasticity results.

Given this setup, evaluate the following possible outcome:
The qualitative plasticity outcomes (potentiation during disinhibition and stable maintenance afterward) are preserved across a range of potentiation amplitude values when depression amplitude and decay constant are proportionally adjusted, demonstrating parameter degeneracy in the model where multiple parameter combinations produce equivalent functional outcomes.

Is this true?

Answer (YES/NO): YES